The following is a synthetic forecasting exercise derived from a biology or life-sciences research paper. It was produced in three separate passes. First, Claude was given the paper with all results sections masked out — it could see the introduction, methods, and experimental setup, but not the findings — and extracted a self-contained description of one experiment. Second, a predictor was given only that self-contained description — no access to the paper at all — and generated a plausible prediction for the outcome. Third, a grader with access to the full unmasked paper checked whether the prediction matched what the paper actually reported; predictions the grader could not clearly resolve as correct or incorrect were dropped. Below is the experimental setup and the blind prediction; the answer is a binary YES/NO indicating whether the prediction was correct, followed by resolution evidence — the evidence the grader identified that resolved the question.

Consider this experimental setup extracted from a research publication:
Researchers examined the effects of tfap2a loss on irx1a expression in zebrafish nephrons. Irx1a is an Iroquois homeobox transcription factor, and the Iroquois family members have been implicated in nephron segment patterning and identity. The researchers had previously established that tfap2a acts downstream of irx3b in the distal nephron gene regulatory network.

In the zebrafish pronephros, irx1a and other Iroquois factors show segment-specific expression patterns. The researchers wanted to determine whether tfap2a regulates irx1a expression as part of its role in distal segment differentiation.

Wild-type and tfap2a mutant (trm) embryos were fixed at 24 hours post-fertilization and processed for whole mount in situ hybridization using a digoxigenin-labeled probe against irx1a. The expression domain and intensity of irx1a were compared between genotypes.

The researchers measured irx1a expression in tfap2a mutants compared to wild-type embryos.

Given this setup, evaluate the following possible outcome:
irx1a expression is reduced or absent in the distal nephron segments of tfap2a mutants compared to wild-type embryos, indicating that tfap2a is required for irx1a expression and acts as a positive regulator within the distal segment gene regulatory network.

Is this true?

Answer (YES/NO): YES